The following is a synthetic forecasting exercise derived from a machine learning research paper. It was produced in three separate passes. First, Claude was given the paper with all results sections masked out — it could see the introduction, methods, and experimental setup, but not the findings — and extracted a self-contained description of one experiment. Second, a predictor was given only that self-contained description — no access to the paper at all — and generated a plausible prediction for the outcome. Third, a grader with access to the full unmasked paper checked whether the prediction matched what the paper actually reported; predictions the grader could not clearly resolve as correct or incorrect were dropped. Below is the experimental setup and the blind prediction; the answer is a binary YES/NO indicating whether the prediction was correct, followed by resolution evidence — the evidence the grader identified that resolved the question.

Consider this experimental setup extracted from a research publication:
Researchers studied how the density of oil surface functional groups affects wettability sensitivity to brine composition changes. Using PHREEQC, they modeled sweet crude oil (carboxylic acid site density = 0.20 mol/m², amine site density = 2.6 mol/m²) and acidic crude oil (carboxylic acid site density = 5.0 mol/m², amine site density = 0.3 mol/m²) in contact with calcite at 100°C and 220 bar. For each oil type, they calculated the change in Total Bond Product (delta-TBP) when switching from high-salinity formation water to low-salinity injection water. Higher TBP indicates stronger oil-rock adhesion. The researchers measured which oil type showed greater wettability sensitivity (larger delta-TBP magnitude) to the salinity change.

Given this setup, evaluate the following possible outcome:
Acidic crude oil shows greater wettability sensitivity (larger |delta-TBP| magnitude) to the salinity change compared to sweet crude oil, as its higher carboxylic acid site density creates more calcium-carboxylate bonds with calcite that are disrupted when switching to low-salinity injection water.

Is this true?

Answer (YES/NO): YES